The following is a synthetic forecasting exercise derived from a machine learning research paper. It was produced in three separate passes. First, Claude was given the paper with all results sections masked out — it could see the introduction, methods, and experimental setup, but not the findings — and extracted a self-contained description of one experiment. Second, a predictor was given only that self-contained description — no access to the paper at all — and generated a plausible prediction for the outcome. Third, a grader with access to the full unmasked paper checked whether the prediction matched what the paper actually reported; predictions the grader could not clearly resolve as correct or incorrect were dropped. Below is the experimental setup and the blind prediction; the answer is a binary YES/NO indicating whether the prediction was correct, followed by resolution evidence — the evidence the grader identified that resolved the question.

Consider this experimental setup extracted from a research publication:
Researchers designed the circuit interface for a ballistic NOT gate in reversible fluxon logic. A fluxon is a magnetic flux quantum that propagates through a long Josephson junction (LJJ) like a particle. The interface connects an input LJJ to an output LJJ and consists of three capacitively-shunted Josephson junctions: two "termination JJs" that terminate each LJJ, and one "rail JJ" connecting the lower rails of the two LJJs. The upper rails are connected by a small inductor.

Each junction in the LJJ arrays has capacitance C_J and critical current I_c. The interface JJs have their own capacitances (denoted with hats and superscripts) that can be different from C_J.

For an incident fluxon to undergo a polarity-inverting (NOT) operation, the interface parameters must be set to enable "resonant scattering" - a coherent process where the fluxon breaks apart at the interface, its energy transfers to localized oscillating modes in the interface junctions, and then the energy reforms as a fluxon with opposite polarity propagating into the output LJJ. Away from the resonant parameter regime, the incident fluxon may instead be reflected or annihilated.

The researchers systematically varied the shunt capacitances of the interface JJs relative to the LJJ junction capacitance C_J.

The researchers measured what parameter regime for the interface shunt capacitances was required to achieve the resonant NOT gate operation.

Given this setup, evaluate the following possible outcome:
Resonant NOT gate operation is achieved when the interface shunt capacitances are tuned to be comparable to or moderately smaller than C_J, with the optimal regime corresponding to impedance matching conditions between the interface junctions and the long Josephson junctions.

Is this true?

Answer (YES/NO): NO